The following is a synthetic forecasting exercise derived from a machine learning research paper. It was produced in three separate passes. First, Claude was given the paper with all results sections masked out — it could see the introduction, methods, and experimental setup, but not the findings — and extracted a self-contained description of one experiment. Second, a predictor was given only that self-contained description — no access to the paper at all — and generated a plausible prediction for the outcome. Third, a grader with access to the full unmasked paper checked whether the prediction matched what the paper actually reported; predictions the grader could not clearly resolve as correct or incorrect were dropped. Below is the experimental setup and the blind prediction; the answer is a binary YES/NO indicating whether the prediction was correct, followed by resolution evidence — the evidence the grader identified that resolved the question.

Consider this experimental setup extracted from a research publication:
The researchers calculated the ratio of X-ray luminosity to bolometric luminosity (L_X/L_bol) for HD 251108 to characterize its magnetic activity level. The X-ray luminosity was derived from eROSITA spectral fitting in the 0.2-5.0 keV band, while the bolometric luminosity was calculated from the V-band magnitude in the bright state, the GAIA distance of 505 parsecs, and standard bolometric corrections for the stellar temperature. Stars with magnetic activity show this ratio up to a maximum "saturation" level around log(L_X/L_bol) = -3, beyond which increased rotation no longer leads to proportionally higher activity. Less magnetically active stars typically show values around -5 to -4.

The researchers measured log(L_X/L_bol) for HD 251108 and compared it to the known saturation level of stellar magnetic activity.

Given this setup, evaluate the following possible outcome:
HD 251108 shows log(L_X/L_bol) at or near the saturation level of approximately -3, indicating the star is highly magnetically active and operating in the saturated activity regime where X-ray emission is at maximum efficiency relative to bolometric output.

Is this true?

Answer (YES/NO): YES